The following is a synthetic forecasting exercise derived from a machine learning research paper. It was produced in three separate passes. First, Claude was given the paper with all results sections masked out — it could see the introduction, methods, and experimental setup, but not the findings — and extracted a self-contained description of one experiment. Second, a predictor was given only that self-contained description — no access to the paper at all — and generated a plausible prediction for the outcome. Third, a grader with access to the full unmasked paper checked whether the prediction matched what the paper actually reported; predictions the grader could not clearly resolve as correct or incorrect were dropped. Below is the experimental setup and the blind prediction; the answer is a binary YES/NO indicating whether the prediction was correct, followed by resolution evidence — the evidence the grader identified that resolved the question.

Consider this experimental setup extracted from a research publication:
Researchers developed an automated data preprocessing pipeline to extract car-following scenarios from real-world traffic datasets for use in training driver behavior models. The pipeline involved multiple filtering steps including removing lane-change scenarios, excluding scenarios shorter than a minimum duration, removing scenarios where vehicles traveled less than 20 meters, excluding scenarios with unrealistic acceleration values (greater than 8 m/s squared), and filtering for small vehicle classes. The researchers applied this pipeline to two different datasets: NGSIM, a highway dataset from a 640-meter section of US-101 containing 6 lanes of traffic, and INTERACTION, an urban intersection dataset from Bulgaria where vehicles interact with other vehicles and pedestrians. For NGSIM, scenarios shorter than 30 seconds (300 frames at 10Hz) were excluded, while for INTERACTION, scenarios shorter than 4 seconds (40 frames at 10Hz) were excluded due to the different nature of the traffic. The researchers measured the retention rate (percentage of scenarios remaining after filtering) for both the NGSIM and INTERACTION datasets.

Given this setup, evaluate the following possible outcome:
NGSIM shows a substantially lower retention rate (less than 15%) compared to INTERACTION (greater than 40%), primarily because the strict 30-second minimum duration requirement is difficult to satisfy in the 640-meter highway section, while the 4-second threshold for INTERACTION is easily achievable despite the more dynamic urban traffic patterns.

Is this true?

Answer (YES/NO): NO